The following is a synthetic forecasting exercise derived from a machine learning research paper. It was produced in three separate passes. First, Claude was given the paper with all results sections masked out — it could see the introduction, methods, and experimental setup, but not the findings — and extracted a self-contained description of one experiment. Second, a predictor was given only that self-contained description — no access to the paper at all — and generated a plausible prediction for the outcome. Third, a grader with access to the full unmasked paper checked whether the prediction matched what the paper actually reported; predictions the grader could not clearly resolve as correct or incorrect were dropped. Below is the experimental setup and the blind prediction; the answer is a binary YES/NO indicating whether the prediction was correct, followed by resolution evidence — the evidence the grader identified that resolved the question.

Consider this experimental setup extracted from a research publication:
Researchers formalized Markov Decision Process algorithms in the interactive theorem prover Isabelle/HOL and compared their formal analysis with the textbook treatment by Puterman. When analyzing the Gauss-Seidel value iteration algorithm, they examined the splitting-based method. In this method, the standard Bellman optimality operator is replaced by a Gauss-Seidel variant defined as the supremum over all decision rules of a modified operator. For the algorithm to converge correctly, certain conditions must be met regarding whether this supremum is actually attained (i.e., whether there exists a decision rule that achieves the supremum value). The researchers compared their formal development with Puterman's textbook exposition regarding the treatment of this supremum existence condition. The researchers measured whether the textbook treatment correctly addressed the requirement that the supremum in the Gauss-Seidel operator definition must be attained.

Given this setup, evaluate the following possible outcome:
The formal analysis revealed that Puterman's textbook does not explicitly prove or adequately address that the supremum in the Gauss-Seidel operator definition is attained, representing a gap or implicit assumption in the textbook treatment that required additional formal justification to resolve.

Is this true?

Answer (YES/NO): YES